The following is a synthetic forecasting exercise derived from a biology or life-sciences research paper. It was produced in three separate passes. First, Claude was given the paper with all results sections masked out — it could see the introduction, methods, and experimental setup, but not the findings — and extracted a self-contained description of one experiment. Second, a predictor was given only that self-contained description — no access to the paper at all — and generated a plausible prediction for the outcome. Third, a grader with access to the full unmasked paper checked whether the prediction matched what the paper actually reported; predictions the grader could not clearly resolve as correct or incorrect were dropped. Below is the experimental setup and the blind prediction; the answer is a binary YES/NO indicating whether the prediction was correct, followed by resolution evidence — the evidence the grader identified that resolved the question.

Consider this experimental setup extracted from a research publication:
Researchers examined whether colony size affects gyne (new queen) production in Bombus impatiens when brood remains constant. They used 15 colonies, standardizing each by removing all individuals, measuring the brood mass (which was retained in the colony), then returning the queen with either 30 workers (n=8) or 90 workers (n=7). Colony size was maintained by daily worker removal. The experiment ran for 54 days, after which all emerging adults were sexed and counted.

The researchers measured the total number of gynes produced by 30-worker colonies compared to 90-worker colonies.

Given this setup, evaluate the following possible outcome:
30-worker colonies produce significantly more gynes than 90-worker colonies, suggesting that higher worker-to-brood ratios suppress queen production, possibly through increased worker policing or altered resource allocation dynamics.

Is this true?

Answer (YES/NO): NO